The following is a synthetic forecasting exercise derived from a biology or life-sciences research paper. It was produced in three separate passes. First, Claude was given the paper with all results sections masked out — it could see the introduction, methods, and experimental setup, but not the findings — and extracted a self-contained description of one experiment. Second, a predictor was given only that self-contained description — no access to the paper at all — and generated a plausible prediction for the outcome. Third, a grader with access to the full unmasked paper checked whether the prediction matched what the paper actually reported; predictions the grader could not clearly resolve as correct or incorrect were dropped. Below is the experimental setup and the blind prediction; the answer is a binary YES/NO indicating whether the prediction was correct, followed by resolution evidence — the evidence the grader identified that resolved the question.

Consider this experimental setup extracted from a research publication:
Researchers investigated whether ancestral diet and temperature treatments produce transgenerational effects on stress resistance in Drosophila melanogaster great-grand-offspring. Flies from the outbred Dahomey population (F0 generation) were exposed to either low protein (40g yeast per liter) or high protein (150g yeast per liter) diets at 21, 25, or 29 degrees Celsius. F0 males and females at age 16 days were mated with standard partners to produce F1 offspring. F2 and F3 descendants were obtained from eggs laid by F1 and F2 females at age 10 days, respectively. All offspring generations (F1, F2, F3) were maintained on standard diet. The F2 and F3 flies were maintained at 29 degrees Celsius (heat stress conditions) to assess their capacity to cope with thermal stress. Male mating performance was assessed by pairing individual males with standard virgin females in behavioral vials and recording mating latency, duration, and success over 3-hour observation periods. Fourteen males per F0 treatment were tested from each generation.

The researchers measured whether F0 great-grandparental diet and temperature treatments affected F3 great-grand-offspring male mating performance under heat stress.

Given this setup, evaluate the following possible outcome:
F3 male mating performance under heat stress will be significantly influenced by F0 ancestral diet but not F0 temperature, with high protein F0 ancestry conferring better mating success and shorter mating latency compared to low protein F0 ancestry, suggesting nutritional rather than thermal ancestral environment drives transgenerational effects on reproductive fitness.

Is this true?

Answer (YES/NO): NO